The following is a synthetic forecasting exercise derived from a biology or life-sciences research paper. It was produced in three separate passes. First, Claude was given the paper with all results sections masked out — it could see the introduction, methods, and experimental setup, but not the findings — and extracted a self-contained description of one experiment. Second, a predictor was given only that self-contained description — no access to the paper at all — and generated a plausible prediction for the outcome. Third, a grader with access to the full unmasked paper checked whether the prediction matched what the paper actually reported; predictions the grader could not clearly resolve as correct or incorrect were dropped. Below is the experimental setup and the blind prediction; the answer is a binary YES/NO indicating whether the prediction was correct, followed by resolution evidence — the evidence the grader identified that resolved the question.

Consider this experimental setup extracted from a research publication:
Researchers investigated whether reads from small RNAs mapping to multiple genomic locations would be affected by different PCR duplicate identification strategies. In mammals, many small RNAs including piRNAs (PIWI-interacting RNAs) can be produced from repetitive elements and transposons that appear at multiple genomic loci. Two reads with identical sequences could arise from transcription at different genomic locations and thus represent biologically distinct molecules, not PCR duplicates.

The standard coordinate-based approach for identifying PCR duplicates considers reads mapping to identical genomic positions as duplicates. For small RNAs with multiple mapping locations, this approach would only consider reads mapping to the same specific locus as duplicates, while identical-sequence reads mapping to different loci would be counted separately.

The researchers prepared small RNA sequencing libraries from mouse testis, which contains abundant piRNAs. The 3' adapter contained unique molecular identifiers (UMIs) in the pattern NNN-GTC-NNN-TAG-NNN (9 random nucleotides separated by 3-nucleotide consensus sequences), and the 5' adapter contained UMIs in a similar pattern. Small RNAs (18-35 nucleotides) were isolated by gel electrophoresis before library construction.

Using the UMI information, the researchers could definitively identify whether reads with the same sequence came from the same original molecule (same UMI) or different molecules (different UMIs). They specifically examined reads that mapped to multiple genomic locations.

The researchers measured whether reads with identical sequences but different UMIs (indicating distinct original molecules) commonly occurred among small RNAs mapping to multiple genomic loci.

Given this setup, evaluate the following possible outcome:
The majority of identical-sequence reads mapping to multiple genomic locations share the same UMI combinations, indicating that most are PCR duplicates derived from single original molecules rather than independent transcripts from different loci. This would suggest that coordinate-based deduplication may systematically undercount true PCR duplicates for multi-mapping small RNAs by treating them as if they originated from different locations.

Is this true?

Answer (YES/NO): NO